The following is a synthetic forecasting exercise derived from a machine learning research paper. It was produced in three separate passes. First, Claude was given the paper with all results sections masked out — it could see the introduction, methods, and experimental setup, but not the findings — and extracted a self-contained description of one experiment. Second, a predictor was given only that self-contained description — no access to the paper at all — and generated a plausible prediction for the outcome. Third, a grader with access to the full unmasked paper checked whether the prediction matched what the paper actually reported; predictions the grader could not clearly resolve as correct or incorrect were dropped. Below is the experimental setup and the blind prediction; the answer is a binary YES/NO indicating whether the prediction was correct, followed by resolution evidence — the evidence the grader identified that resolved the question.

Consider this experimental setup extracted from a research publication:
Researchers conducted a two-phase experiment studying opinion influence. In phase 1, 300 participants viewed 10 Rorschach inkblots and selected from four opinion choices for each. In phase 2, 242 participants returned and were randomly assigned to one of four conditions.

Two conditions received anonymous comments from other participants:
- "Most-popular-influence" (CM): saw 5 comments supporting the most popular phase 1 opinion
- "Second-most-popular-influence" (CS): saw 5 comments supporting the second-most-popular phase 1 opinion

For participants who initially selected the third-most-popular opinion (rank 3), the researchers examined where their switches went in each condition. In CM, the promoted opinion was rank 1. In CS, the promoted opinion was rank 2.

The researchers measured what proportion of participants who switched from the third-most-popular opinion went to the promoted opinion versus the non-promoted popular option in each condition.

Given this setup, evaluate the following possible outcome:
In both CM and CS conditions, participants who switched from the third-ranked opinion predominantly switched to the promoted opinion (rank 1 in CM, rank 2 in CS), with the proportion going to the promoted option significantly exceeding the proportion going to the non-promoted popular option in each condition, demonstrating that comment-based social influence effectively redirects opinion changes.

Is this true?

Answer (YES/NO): YES